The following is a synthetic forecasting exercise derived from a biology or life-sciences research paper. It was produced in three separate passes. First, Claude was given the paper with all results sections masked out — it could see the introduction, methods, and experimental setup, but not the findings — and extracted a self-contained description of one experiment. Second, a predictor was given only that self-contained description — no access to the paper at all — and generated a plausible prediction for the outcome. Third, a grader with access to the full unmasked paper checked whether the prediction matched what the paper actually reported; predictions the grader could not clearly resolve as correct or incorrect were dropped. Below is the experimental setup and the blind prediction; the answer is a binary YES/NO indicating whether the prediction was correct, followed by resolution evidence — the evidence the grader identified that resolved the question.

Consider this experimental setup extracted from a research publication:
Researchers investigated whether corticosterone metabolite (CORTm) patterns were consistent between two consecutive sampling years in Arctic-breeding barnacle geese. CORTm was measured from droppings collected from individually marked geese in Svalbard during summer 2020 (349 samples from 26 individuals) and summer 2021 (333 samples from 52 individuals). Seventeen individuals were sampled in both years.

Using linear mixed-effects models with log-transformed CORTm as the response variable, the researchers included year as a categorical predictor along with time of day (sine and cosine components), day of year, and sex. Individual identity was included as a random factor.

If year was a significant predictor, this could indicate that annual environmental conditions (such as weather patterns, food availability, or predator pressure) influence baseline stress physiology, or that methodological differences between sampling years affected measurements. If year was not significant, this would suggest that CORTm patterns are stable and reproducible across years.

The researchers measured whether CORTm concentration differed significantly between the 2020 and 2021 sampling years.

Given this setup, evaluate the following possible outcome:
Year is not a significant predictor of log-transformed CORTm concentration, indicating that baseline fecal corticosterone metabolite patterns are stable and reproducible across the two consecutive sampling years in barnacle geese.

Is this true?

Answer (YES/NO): NO